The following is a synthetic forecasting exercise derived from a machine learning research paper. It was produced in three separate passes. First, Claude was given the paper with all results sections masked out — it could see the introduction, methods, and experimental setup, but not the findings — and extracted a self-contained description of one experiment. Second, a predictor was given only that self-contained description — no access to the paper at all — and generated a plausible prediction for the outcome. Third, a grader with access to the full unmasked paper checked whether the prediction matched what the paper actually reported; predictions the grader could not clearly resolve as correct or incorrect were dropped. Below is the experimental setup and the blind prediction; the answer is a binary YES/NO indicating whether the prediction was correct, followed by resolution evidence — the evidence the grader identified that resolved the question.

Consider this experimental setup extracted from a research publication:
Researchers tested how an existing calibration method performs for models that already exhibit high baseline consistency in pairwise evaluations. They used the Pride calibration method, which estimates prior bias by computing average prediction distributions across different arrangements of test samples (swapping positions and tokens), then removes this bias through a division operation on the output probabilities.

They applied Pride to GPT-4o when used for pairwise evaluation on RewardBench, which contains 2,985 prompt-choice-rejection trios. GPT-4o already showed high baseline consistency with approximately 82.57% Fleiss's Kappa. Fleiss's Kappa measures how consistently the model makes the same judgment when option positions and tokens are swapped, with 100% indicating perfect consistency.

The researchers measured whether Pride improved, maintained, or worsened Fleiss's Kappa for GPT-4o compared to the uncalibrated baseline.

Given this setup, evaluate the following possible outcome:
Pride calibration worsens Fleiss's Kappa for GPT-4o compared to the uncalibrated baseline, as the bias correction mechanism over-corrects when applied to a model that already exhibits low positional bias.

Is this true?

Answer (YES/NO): YES